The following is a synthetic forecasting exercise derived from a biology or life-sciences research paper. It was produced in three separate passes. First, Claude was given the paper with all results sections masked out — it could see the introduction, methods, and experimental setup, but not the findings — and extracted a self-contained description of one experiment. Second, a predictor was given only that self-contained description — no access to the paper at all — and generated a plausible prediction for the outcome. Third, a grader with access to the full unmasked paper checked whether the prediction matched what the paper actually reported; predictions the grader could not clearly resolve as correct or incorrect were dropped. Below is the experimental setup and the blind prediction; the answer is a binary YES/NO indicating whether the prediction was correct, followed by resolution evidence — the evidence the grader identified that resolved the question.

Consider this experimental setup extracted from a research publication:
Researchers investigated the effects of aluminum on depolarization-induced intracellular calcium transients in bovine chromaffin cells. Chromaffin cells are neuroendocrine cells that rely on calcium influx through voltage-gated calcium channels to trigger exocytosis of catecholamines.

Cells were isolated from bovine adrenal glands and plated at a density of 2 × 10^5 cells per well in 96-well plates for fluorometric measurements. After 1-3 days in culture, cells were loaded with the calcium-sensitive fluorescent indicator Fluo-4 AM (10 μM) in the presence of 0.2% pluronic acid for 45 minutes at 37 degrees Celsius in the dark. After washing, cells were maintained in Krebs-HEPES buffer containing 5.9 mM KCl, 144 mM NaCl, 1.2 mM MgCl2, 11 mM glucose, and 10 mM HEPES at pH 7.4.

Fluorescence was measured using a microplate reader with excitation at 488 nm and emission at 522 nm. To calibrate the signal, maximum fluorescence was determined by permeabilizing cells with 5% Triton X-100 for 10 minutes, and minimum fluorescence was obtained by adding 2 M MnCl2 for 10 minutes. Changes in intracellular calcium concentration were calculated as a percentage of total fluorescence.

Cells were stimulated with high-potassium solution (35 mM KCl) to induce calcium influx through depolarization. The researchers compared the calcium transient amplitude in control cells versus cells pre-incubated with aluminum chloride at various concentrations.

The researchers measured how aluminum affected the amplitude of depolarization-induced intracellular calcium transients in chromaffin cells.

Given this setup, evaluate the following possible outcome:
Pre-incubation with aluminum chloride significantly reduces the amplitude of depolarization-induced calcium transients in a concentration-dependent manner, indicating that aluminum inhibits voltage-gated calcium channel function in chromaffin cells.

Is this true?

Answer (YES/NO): YES